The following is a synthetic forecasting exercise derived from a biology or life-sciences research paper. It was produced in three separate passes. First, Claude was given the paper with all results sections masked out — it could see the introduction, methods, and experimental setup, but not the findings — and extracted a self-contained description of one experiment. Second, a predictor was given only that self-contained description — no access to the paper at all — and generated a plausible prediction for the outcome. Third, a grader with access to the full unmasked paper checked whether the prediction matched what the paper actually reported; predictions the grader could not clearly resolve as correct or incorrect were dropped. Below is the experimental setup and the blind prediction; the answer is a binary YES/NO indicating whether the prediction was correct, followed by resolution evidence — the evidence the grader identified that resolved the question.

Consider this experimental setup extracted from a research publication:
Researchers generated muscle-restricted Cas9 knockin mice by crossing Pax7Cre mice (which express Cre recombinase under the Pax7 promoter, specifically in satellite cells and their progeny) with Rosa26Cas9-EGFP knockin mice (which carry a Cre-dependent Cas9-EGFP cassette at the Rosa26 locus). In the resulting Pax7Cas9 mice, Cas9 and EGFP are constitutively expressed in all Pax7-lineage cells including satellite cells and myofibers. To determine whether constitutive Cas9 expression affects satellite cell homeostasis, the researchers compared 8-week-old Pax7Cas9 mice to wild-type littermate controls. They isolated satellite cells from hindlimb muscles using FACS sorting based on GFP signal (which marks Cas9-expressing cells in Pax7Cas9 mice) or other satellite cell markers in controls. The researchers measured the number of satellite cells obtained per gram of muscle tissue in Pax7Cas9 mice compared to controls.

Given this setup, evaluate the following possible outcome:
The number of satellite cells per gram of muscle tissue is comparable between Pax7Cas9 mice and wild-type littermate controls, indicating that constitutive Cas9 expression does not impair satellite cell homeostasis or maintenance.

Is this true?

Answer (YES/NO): YES